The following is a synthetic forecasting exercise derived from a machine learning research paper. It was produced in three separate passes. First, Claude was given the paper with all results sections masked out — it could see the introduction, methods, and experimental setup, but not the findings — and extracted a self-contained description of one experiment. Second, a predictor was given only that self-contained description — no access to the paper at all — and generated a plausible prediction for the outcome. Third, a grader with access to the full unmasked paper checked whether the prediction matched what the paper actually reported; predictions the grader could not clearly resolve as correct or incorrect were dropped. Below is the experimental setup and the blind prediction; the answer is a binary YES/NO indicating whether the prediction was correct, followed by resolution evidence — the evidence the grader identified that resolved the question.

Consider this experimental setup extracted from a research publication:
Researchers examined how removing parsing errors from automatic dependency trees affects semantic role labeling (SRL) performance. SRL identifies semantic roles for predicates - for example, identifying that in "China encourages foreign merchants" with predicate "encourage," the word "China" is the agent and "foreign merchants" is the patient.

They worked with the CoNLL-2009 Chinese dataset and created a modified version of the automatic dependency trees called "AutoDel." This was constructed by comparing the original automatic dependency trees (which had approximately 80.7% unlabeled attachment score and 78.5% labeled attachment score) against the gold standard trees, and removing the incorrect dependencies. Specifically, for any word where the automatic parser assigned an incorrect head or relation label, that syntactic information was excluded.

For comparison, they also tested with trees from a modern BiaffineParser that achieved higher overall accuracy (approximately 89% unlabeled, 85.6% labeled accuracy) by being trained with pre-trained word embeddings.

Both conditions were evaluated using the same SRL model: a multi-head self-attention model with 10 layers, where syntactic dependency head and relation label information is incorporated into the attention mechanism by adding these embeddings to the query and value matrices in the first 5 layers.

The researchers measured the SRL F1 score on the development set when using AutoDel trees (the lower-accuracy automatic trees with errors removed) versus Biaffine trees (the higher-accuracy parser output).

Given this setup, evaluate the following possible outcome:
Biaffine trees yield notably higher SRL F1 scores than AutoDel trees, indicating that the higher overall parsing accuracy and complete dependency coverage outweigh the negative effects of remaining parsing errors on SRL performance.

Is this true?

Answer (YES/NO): NO